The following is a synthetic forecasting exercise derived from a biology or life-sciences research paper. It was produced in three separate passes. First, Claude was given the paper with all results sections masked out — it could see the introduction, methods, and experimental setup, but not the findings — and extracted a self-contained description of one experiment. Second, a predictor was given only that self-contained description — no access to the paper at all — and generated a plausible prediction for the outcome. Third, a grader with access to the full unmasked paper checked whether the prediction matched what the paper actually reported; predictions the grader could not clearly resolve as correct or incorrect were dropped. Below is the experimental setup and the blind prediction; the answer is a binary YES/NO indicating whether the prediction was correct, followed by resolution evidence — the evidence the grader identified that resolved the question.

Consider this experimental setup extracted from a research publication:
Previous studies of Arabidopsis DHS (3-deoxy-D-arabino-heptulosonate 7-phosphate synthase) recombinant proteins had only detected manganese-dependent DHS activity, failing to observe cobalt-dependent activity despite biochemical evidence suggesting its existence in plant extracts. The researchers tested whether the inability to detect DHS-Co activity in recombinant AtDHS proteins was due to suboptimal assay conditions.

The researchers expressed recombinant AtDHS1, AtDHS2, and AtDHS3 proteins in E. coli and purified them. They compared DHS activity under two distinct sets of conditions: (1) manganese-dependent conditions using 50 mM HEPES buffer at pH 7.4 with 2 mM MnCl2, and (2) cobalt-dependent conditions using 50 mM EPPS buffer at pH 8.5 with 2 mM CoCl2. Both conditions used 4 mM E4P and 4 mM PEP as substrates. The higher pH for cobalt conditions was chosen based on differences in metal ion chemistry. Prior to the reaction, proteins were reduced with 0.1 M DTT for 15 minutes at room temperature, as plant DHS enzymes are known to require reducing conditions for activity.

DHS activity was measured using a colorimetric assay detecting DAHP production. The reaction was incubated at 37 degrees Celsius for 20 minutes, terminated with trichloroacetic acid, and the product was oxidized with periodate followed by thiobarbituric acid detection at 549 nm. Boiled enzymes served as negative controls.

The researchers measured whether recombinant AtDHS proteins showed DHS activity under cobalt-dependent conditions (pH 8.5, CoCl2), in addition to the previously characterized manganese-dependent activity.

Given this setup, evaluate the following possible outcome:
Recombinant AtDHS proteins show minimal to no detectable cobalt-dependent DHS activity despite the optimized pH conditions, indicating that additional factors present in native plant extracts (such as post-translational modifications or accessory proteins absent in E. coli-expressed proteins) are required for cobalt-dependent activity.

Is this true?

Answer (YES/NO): NO